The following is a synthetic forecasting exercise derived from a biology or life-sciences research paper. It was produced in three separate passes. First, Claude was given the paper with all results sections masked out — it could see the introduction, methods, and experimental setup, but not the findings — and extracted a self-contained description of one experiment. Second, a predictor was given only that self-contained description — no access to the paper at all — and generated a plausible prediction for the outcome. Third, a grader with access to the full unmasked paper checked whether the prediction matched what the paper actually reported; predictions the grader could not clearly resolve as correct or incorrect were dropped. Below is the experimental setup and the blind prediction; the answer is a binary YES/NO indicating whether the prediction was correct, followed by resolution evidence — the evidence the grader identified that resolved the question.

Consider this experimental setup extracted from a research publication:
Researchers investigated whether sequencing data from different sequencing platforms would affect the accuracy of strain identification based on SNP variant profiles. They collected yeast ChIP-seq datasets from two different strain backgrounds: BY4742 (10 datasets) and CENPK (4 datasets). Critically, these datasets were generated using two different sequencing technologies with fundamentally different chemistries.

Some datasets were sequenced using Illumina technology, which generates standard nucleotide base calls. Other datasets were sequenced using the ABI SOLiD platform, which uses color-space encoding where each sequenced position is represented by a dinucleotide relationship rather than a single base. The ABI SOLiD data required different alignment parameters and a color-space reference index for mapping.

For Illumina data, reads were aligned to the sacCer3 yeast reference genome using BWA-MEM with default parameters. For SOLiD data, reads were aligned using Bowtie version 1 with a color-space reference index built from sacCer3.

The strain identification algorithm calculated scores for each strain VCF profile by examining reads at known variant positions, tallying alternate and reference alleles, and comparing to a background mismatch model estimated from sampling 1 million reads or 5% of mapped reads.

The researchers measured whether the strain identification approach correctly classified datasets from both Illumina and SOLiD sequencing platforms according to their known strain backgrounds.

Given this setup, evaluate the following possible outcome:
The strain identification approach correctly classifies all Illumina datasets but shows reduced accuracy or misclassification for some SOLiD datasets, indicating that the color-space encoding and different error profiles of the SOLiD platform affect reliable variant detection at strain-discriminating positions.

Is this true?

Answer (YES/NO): NO